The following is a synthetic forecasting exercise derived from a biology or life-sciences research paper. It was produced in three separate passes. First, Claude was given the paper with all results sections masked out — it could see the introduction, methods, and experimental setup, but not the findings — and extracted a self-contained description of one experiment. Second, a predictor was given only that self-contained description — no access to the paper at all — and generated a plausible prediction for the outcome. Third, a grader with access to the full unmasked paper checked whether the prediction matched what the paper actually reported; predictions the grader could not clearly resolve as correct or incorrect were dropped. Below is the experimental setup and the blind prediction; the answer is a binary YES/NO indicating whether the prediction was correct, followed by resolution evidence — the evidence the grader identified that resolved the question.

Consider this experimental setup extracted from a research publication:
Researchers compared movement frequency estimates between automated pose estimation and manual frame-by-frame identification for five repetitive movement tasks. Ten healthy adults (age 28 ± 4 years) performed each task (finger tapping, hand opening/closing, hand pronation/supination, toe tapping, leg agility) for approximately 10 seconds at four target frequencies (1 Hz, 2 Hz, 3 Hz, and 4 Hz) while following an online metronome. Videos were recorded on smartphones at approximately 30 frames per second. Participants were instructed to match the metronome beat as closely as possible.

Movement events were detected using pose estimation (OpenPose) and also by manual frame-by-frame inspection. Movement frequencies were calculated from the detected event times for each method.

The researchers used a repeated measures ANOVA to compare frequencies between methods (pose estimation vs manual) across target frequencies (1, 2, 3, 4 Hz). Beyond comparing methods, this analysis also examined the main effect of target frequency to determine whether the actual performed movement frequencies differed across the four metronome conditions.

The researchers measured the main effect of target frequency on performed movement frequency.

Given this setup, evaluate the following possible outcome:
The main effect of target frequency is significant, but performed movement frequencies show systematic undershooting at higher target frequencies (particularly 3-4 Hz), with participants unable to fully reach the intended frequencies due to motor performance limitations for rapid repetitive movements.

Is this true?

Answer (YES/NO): NO